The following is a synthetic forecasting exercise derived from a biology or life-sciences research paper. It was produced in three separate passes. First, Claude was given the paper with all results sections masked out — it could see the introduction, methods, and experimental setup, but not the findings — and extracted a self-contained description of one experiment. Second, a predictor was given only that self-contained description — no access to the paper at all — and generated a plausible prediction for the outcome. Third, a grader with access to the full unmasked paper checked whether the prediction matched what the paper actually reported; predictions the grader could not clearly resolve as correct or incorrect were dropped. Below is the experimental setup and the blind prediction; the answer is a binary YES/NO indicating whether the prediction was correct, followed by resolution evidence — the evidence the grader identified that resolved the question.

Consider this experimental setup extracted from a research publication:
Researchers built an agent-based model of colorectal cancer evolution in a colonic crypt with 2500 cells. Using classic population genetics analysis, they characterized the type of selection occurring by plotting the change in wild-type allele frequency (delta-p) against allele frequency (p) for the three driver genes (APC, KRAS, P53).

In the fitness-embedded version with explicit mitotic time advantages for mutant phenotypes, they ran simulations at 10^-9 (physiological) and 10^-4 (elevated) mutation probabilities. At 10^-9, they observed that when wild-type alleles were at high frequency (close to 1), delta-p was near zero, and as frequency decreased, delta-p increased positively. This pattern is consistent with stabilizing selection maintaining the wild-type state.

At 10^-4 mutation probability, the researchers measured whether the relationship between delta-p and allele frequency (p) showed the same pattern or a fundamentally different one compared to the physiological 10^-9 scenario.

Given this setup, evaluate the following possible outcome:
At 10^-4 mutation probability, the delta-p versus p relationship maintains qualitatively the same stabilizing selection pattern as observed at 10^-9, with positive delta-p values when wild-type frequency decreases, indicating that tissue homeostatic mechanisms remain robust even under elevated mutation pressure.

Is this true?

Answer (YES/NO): NO